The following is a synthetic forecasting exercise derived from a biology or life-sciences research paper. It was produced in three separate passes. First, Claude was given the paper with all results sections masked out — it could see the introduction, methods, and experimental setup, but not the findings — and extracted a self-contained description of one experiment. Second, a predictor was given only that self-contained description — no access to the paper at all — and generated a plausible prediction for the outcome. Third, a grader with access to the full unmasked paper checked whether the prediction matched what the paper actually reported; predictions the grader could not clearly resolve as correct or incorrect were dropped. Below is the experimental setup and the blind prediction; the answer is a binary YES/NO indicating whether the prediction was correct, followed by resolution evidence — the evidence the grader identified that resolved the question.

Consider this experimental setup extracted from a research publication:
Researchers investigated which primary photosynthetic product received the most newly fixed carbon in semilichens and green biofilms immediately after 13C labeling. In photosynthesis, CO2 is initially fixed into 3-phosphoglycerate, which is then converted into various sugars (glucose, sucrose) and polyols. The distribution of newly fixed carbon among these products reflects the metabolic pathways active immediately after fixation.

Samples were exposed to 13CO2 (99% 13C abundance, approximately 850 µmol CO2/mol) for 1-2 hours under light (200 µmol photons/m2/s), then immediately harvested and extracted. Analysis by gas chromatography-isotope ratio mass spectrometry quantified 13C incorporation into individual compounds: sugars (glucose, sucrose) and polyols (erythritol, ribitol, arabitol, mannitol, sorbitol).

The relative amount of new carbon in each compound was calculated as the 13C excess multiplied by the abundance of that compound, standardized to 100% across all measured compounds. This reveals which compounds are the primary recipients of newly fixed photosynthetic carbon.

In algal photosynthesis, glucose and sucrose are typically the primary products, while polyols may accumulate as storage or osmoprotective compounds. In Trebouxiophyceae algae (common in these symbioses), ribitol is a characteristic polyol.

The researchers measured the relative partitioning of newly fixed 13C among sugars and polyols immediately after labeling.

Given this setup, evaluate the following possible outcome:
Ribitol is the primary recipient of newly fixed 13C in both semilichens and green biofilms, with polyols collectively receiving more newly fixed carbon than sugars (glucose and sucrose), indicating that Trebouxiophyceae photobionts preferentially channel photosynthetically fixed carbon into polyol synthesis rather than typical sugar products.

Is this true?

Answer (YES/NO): NO